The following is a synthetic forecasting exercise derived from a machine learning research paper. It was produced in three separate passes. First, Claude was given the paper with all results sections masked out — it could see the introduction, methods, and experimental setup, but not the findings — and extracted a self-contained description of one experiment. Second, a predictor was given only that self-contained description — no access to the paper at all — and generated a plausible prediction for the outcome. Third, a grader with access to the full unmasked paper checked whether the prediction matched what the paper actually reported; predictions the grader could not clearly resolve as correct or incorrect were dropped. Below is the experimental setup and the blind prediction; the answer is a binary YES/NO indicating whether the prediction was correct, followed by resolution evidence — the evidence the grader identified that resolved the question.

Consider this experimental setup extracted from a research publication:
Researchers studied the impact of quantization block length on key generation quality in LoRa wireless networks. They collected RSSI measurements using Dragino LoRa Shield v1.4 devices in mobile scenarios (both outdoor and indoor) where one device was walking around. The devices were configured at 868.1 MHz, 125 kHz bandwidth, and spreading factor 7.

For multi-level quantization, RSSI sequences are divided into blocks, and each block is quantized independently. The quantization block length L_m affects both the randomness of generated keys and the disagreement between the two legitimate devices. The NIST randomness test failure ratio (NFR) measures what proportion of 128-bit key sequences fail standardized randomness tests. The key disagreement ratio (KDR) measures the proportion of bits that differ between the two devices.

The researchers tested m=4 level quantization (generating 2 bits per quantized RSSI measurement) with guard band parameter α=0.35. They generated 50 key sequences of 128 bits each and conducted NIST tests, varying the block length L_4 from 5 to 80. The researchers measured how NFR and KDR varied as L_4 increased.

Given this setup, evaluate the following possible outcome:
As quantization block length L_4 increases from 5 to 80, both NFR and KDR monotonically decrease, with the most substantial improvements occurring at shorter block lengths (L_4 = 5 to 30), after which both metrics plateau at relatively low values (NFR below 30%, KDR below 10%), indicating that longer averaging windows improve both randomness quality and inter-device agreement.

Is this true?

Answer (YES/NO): NO